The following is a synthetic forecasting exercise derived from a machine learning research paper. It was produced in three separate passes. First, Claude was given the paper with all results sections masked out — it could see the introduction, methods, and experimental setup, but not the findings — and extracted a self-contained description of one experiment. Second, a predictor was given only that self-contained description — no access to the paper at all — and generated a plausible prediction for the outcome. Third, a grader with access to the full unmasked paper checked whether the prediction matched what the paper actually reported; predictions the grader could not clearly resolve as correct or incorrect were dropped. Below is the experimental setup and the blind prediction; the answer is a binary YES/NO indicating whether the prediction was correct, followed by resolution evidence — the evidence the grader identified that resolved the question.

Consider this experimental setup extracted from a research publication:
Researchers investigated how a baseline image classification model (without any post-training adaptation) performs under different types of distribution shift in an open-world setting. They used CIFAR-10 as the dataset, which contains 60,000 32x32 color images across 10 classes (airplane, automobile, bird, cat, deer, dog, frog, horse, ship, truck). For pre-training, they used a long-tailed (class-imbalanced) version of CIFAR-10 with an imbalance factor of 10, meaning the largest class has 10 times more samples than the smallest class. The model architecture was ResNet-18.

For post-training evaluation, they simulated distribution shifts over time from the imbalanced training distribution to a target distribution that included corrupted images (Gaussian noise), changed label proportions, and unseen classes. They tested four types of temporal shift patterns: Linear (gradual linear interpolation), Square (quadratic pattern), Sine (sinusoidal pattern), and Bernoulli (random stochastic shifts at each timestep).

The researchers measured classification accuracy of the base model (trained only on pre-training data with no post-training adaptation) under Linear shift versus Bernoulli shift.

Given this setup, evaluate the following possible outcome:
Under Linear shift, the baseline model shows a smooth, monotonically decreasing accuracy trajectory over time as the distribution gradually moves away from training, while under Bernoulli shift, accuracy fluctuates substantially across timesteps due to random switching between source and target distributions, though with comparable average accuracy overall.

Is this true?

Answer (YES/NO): NO